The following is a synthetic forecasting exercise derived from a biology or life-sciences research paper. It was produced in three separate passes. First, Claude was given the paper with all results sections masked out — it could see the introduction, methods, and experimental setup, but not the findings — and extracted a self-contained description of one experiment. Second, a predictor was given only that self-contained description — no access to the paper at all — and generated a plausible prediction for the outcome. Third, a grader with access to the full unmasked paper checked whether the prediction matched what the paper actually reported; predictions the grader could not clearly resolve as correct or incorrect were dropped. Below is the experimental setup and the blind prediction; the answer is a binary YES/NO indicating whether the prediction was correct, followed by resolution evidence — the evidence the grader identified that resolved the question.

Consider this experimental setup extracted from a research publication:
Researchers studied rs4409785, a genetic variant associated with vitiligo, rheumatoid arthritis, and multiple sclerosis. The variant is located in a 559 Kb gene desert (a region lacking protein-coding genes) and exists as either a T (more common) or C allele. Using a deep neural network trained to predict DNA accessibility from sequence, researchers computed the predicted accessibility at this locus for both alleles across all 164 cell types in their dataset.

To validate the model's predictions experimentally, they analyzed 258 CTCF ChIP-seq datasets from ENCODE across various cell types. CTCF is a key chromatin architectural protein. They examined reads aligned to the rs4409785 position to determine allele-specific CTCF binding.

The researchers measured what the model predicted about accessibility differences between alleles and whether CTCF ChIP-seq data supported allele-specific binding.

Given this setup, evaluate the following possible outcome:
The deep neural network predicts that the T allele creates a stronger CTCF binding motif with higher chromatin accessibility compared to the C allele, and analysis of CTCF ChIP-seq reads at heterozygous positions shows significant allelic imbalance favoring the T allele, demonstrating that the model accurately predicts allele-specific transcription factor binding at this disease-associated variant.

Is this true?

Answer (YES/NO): NO